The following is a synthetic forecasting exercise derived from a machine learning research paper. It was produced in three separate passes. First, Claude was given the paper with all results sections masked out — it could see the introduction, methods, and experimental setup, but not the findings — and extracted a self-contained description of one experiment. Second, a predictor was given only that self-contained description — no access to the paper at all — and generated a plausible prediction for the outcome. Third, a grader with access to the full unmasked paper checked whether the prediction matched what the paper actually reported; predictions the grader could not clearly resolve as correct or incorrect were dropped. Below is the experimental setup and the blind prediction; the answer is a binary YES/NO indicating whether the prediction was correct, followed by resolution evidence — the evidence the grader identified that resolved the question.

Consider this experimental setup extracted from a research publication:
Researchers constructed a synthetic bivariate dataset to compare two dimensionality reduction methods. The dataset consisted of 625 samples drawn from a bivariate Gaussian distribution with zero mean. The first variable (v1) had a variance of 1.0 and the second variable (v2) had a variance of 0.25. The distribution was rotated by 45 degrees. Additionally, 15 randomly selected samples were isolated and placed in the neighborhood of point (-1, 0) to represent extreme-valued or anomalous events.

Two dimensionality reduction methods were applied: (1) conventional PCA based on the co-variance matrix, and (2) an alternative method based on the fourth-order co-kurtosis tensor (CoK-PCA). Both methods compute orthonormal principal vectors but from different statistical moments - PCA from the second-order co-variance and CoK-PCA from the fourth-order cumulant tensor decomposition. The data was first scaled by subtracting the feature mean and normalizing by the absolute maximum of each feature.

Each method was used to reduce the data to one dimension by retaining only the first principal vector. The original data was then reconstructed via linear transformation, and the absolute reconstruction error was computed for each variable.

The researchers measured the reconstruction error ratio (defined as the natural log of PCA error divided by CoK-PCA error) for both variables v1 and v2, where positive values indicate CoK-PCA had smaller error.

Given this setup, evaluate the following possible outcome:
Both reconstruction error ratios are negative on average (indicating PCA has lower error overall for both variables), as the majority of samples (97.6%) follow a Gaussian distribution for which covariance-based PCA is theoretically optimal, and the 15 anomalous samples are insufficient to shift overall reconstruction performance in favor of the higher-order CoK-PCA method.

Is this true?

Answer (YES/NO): NO